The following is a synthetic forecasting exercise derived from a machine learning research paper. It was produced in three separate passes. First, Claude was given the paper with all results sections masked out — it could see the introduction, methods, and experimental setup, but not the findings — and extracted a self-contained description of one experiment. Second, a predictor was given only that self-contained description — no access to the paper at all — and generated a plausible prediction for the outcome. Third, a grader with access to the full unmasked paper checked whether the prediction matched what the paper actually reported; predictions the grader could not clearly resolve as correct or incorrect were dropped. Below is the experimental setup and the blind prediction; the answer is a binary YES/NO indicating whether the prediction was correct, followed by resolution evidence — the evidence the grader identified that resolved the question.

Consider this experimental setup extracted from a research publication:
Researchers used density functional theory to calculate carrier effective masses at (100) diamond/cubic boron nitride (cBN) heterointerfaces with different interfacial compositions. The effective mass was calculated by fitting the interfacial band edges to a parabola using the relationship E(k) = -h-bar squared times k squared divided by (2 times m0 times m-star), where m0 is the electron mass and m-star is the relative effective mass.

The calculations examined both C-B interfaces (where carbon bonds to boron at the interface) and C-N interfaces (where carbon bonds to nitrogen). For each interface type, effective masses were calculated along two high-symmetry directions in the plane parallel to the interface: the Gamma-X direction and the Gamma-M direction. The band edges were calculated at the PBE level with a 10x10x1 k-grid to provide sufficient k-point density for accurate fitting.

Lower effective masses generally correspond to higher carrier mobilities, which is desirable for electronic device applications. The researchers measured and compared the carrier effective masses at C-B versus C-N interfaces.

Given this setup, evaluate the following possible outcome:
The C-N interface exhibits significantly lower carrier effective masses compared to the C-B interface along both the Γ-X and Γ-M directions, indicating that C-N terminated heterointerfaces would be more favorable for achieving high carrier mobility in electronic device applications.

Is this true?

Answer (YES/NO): NO